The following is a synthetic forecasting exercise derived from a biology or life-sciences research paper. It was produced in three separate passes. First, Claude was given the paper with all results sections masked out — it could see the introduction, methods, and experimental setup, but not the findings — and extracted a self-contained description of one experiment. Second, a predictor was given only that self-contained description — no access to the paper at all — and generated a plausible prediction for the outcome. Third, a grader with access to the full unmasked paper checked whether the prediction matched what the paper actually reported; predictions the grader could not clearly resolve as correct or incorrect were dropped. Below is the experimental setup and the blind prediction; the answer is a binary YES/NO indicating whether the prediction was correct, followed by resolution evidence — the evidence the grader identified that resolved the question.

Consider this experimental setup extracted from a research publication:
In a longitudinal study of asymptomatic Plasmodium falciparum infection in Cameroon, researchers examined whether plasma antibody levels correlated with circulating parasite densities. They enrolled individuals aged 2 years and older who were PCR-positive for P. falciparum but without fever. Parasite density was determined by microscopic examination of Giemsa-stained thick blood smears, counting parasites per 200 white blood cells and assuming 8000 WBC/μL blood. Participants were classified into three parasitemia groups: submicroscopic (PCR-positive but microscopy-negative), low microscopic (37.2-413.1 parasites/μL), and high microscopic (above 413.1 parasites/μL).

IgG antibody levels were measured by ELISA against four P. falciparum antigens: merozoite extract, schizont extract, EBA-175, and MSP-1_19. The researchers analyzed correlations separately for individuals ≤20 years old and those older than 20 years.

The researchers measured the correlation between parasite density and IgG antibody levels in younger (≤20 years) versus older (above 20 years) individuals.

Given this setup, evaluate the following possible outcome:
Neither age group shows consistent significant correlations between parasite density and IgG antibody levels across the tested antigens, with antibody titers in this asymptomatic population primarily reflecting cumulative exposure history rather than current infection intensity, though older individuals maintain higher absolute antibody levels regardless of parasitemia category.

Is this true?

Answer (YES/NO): YES